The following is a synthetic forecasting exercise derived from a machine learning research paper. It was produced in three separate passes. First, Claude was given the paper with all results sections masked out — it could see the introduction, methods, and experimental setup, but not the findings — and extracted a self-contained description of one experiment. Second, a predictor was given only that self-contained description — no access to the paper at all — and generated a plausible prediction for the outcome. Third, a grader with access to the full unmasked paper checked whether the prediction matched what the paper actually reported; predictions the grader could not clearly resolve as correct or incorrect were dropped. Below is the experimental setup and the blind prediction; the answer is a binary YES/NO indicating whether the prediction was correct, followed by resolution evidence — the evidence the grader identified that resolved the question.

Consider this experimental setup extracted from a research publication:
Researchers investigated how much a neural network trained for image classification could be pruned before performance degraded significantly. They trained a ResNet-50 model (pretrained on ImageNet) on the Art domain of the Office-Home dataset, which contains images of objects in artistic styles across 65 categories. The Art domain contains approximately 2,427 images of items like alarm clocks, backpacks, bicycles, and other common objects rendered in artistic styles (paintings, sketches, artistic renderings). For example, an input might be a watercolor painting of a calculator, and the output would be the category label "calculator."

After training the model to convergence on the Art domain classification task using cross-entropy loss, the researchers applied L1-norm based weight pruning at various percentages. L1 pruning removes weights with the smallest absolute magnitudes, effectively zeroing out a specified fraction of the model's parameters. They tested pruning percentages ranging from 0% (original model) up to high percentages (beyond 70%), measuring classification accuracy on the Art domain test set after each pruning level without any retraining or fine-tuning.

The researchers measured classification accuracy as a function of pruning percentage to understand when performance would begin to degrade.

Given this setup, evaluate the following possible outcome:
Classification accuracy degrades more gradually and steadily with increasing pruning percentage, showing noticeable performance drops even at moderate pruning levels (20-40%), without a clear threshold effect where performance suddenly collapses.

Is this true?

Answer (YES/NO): NO